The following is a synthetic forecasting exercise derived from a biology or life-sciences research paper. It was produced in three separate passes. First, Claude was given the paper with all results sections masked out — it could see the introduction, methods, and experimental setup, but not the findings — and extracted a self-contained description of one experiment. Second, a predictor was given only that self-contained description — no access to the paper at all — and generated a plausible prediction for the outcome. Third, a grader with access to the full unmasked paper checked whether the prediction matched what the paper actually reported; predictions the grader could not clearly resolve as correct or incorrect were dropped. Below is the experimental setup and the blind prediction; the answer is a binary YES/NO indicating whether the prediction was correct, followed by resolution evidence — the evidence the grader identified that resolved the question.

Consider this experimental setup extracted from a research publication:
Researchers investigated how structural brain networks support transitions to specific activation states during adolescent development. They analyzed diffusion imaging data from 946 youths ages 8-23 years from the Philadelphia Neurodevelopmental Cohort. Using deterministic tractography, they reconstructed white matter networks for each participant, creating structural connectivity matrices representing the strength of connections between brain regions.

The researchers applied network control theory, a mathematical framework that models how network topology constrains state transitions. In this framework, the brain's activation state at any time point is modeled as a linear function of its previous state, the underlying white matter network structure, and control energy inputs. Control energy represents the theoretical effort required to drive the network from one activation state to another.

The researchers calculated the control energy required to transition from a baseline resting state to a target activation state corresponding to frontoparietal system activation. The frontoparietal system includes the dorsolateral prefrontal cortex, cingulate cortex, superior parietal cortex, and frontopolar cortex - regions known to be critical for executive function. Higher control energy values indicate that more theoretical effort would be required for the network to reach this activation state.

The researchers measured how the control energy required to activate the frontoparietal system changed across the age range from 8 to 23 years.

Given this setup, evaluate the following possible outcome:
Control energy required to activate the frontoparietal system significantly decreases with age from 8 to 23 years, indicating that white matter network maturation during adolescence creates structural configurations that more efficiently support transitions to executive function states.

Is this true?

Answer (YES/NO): YES